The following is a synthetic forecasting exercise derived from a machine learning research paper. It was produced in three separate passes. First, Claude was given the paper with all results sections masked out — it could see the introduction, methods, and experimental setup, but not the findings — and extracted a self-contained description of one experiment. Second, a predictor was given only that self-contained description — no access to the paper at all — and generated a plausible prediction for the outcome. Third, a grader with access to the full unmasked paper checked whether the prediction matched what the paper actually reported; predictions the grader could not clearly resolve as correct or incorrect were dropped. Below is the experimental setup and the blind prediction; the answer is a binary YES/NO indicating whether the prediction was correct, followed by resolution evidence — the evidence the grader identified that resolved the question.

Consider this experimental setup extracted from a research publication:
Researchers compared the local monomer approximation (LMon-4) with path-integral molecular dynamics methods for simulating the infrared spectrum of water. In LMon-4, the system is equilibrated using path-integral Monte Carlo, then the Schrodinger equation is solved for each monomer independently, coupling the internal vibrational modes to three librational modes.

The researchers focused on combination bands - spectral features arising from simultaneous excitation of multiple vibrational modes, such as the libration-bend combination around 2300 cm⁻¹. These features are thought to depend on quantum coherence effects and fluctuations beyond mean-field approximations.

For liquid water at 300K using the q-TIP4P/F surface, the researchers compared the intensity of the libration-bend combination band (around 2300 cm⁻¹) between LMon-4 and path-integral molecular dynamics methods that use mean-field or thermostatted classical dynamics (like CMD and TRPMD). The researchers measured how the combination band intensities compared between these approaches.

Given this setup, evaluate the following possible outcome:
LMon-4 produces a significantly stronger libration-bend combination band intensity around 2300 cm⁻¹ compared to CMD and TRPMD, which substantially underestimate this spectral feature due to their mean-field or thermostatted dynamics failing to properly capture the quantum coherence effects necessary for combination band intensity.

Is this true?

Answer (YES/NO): YES